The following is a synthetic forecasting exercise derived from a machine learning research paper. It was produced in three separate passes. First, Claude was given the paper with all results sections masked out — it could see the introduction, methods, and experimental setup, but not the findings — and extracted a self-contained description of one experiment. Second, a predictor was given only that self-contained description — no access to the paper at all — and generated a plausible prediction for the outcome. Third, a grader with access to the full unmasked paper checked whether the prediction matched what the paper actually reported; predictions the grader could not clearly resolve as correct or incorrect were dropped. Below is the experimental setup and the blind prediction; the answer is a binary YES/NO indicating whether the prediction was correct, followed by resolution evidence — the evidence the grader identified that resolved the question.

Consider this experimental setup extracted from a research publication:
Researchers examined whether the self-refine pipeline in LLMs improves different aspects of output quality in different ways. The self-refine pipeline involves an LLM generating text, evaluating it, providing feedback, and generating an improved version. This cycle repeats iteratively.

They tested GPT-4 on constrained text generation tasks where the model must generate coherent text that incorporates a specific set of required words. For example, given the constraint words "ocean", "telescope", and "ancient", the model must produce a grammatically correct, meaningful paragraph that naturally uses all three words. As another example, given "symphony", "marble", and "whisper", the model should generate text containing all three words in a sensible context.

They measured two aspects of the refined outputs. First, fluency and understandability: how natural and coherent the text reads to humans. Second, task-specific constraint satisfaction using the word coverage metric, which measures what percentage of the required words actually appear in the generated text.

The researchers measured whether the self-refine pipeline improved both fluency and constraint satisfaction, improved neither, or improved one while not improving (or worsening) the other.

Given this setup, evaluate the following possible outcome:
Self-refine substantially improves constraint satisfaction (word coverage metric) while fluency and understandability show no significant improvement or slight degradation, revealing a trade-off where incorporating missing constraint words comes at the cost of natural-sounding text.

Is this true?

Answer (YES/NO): NO